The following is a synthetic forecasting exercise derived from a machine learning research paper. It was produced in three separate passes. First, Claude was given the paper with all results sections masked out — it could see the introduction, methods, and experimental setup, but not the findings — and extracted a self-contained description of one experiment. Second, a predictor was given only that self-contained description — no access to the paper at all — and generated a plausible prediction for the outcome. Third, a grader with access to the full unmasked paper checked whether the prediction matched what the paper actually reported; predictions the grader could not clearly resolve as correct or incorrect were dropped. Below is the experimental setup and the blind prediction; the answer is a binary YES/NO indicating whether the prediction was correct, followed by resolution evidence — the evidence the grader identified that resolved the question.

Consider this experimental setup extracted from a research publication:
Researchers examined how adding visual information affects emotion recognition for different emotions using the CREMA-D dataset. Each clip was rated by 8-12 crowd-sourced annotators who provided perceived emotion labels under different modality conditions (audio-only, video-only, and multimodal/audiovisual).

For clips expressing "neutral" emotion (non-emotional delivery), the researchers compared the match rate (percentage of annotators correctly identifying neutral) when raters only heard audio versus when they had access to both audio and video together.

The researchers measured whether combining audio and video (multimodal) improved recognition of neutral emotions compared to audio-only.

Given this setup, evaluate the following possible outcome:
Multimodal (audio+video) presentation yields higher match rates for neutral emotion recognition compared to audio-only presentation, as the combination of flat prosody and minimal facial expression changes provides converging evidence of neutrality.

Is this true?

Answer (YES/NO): NO